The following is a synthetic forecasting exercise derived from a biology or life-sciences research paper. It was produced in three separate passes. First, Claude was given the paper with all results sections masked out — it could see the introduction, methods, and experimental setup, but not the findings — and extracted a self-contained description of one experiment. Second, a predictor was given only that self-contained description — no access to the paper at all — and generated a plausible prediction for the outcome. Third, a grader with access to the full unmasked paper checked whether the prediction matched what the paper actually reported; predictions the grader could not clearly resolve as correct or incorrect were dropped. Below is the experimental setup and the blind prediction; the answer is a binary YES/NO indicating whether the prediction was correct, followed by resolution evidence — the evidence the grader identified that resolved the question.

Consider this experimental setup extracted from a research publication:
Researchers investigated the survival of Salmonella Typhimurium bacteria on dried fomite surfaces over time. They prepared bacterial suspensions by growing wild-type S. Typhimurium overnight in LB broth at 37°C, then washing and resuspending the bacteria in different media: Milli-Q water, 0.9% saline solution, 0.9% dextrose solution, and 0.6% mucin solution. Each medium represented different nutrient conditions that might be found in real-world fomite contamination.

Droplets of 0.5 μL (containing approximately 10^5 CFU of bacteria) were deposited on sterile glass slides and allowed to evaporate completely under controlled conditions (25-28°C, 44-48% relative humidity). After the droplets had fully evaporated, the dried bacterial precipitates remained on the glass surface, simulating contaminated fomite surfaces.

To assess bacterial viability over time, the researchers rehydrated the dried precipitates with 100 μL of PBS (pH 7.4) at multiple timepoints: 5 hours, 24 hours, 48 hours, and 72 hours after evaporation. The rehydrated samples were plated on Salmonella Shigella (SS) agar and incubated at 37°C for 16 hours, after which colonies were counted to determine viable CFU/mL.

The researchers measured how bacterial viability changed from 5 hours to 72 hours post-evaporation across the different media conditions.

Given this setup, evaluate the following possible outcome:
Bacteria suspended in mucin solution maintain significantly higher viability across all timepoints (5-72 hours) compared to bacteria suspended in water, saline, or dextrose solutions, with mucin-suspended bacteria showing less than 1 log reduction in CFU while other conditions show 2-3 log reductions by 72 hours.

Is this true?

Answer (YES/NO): NO